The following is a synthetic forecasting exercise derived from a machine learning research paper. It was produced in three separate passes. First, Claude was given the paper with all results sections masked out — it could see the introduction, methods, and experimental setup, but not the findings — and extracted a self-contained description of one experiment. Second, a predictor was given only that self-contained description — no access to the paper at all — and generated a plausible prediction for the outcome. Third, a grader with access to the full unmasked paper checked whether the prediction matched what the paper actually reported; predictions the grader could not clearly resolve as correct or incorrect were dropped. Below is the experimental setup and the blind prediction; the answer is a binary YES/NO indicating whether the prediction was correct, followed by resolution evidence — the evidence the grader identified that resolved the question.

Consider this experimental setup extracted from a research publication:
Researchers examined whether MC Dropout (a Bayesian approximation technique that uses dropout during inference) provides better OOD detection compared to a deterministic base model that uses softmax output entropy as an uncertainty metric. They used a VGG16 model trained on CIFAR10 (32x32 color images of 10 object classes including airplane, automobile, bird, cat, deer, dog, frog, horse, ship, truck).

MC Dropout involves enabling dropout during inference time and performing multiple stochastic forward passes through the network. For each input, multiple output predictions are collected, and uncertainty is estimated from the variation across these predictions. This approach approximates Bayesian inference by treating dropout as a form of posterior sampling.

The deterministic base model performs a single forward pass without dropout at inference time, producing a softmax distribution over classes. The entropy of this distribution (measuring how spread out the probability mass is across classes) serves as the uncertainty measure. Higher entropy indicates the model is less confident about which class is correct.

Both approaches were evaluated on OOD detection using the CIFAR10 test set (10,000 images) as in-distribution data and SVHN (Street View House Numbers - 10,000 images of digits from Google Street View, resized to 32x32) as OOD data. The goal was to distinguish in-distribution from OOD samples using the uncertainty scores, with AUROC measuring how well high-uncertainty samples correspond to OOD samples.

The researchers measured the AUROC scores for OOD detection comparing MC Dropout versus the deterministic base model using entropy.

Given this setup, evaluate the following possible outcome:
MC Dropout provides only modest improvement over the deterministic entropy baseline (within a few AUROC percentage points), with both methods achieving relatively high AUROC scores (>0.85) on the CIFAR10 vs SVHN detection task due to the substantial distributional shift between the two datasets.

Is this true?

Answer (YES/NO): NO